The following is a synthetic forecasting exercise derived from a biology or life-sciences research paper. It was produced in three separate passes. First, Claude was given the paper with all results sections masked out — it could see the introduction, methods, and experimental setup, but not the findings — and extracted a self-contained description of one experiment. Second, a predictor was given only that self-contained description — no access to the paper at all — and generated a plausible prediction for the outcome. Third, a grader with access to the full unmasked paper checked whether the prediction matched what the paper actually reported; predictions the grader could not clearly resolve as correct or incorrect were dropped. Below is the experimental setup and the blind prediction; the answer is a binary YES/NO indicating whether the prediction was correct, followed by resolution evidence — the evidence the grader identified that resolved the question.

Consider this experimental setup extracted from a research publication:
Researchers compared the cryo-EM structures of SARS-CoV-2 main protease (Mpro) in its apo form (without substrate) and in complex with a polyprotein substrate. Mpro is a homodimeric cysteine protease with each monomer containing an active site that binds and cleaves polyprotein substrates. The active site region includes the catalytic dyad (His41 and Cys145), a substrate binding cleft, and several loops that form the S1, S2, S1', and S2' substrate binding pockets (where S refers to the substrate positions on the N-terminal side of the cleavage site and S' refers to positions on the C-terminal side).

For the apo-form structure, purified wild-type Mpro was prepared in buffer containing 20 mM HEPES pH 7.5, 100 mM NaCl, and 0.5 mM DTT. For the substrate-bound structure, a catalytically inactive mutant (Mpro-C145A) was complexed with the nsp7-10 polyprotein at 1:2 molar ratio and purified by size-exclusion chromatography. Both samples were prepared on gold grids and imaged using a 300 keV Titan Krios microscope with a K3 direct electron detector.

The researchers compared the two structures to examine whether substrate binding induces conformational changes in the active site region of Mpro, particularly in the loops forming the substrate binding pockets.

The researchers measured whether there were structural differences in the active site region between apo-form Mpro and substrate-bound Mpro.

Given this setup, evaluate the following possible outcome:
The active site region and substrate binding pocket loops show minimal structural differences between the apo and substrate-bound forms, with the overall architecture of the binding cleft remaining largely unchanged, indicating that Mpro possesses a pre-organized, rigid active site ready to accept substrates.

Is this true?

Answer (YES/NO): NO